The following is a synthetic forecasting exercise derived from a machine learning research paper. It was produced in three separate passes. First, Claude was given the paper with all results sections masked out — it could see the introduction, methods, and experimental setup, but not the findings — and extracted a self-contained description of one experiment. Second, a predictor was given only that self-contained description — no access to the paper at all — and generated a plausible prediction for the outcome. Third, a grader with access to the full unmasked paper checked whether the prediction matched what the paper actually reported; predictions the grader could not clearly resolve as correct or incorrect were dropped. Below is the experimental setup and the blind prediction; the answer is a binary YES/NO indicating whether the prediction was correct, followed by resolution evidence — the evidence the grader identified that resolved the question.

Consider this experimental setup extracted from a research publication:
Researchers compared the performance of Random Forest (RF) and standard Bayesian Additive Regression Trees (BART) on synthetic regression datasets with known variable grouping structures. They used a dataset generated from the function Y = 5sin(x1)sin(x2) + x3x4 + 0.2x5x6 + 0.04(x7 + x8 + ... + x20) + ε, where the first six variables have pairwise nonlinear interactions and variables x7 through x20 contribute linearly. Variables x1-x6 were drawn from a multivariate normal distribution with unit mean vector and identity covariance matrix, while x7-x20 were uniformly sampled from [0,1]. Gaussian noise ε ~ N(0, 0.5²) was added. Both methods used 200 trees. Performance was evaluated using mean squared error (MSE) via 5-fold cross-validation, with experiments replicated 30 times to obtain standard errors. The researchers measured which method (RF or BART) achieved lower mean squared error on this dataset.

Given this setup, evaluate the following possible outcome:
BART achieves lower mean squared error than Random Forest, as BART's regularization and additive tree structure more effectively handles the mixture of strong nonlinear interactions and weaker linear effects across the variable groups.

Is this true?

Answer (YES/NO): NO